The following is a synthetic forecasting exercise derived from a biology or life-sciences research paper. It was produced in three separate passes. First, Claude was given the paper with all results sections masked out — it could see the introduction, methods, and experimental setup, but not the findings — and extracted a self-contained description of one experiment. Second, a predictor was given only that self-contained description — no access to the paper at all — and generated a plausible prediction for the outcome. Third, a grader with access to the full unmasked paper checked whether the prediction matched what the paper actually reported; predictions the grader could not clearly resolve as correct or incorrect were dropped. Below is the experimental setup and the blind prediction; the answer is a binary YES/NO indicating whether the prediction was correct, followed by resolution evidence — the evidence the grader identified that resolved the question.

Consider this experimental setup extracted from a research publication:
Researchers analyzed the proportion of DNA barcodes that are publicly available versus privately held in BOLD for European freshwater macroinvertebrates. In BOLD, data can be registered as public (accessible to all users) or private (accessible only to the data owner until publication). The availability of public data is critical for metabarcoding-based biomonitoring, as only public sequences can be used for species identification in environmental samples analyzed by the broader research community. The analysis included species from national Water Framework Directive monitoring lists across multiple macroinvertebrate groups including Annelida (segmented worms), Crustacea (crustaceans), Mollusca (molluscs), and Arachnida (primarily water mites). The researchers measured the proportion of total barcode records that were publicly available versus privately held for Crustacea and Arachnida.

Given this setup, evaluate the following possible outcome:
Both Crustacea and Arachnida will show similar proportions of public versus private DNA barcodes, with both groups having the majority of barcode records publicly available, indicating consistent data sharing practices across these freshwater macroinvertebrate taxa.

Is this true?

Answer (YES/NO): NO